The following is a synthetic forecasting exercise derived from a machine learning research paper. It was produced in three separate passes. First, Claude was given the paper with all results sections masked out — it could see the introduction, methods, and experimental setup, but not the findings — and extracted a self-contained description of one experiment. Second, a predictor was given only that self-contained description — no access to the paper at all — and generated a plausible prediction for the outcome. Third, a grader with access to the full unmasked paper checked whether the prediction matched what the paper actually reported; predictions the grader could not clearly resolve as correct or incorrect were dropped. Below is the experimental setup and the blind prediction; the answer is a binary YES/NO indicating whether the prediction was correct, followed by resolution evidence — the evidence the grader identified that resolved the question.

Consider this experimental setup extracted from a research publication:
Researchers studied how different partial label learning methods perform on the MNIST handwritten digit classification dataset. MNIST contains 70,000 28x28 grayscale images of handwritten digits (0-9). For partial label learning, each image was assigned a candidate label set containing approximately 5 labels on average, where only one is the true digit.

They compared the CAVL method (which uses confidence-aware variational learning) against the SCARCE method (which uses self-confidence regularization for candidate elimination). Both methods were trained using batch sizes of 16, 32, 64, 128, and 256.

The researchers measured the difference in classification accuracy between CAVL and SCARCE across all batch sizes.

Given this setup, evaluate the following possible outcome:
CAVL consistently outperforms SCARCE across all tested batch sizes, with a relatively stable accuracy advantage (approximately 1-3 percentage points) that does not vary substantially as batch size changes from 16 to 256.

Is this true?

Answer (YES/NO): NO